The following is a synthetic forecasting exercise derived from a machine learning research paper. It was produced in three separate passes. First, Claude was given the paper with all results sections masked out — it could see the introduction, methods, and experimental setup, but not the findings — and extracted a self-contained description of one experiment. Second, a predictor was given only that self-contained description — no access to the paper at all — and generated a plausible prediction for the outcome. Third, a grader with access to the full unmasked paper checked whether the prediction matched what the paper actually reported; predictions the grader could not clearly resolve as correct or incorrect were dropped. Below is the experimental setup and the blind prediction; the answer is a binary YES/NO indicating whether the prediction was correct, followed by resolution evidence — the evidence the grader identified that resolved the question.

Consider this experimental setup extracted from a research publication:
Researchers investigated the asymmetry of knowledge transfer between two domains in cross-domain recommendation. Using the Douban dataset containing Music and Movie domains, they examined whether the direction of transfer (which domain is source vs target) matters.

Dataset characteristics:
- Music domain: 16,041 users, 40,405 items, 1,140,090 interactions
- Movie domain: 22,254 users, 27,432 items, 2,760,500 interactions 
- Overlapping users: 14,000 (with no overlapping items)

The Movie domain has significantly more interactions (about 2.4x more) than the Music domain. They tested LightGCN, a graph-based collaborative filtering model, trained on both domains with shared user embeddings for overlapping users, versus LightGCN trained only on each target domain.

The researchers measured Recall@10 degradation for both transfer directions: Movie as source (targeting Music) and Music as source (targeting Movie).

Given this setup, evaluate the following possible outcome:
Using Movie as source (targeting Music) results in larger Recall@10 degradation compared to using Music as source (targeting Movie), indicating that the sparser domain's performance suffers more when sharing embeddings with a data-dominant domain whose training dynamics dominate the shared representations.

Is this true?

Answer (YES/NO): YES